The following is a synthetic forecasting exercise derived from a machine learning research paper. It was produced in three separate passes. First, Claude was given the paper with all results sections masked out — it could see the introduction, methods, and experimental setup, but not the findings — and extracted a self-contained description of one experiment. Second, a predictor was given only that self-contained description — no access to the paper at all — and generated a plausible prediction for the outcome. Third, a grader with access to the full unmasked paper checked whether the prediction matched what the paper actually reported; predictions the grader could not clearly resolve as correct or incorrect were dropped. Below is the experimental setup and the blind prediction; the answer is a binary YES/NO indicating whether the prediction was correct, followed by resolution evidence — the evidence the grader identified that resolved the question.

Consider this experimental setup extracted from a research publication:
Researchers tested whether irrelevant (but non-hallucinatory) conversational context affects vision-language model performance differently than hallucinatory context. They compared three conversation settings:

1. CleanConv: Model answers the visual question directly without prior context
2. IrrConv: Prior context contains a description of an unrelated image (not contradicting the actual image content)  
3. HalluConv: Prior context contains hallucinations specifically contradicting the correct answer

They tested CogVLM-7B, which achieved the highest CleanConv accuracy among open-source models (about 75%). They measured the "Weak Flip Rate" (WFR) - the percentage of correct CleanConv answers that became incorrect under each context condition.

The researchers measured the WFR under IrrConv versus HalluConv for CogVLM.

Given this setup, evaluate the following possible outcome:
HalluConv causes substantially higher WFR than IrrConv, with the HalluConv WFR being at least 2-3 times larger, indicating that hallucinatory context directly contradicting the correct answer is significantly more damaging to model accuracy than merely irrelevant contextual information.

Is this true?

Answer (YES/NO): YES